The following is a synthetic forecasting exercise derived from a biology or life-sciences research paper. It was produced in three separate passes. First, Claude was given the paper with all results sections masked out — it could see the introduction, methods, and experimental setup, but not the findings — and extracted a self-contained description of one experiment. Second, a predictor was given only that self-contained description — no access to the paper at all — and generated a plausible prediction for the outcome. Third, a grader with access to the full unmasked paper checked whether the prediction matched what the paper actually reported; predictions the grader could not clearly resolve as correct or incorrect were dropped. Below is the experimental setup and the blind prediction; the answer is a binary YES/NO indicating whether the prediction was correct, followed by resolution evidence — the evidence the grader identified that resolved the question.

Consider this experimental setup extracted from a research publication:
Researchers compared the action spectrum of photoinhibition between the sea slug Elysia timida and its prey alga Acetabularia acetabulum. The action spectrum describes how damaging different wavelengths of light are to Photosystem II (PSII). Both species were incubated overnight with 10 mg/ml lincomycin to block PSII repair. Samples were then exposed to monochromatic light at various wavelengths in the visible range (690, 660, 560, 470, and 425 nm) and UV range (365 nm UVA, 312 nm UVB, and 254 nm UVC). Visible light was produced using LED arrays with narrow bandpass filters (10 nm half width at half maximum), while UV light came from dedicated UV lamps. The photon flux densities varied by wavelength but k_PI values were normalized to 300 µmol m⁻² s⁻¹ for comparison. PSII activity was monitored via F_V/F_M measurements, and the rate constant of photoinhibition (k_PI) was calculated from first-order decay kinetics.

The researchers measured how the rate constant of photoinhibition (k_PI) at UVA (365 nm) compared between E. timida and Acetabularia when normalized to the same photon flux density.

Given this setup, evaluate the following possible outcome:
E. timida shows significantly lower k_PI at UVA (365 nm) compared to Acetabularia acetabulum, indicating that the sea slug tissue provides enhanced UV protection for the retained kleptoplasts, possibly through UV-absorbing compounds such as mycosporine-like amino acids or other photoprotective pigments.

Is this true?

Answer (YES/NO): YES